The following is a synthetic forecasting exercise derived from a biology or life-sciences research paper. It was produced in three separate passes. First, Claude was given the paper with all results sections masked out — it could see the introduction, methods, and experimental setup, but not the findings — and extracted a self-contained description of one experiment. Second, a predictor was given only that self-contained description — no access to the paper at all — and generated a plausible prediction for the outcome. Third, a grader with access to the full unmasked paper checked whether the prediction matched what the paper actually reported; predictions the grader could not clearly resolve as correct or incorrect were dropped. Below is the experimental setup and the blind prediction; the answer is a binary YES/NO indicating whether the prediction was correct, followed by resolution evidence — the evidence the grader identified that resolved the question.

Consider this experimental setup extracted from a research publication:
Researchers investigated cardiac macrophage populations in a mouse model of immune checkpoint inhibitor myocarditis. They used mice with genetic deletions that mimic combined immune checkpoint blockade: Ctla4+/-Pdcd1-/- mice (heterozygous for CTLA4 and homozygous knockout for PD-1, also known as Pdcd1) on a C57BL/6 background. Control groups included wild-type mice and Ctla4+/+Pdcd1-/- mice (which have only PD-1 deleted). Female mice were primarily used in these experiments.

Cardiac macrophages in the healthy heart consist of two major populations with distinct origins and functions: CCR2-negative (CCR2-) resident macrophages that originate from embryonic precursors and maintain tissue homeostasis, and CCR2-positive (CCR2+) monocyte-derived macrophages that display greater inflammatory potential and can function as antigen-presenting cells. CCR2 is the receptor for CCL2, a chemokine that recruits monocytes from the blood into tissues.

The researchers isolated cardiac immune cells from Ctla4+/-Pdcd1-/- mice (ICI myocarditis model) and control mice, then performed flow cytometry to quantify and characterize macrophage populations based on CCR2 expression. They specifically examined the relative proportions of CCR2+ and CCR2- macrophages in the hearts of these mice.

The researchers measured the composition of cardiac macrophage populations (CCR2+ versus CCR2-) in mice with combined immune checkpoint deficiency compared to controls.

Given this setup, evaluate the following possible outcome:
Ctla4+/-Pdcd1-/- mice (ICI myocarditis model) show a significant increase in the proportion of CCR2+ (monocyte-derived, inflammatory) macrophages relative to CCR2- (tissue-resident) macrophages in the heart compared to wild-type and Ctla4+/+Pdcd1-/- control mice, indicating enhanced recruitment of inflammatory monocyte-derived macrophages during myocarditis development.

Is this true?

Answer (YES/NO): YES